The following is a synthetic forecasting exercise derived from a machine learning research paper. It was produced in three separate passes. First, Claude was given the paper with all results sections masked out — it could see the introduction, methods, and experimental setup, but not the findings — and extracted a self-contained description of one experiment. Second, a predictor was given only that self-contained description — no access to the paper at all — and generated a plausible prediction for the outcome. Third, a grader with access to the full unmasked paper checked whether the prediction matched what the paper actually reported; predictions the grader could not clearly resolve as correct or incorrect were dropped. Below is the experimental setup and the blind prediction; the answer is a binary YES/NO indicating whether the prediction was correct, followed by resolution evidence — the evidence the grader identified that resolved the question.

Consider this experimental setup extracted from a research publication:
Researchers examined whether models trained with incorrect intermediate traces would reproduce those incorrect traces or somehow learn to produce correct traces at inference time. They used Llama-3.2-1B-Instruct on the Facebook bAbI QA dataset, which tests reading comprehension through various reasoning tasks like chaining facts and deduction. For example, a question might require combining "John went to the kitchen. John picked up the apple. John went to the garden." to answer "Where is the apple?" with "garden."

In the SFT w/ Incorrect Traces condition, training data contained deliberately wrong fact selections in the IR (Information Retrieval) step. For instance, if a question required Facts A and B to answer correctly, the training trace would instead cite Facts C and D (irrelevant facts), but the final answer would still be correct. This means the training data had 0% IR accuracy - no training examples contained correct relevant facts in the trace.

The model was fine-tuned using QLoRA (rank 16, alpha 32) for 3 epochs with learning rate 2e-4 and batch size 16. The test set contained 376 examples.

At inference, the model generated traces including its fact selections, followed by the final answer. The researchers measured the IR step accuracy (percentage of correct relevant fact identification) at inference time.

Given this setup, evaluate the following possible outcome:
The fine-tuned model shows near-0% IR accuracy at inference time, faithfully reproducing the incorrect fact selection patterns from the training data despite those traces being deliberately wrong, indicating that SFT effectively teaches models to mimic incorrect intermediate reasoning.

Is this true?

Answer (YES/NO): YES